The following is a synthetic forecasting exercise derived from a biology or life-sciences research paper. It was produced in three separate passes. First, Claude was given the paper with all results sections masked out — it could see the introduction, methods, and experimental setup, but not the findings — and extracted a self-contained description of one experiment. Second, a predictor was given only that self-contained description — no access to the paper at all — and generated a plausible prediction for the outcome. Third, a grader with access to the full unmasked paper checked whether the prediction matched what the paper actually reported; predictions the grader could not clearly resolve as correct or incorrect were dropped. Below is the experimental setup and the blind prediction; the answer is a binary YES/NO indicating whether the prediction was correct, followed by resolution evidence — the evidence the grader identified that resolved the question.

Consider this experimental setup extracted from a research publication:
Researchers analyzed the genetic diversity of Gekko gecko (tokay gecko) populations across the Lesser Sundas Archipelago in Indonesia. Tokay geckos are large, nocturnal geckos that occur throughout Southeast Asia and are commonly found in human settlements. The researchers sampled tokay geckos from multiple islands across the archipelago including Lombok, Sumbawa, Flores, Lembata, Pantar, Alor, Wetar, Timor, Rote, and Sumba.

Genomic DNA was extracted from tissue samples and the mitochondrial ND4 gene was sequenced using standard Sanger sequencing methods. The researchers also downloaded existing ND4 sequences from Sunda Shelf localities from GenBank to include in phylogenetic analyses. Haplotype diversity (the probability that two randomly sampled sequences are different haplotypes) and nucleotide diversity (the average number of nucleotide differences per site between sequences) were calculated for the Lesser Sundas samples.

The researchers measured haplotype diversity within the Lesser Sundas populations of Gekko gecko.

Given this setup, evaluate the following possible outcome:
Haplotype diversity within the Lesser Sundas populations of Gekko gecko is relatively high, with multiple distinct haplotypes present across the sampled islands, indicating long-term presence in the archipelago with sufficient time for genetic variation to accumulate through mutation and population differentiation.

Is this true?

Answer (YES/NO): NO